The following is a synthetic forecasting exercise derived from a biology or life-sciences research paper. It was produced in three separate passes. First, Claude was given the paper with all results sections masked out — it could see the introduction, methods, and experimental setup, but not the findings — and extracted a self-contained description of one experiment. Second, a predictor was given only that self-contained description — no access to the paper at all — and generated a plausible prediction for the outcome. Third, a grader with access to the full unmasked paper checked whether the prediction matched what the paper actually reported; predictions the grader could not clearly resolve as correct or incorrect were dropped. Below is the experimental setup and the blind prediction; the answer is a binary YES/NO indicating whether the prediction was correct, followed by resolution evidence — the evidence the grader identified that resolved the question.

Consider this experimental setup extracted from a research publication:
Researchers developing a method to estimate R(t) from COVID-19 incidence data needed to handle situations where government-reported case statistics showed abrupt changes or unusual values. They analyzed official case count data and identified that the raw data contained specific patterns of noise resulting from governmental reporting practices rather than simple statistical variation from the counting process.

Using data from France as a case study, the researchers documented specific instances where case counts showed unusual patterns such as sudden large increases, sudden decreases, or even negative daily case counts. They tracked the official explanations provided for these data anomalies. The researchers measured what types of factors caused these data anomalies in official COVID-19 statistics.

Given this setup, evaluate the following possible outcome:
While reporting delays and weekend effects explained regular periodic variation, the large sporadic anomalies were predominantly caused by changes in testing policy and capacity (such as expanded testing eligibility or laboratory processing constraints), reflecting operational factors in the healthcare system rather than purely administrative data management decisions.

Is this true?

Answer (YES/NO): NO